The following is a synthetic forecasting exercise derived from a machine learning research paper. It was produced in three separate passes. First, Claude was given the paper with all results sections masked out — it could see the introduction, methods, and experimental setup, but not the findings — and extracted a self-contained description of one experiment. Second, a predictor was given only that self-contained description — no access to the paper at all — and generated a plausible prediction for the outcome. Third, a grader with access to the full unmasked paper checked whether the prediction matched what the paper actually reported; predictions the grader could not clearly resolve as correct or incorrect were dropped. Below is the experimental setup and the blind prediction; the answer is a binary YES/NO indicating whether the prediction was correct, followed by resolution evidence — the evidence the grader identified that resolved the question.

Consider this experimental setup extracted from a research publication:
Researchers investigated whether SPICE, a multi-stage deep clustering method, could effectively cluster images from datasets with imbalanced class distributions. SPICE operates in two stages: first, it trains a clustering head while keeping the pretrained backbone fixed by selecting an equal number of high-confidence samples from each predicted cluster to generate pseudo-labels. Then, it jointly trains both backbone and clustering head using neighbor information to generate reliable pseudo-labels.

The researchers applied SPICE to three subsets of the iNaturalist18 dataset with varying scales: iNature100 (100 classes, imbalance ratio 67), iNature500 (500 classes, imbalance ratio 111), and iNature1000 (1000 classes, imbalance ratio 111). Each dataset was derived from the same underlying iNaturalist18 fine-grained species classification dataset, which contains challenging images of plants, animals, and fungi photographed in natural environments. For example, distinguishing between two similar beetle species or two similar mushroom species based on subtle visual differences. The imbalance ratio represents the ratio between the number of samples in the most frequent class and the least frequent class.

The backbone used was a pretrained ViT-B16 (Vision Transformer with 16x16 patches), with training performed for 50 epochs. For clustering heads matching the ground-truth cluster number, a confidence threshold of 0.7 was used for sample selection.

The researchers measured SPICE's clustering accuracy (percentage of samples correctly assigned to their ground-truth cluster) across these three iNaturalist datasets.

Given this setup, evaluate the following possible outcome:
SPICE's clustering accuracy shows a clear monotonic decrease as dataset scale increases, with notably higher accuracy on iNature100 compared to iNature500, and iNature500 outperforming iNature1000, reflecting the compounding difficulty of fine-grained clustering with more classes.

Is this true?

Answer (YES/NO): YES